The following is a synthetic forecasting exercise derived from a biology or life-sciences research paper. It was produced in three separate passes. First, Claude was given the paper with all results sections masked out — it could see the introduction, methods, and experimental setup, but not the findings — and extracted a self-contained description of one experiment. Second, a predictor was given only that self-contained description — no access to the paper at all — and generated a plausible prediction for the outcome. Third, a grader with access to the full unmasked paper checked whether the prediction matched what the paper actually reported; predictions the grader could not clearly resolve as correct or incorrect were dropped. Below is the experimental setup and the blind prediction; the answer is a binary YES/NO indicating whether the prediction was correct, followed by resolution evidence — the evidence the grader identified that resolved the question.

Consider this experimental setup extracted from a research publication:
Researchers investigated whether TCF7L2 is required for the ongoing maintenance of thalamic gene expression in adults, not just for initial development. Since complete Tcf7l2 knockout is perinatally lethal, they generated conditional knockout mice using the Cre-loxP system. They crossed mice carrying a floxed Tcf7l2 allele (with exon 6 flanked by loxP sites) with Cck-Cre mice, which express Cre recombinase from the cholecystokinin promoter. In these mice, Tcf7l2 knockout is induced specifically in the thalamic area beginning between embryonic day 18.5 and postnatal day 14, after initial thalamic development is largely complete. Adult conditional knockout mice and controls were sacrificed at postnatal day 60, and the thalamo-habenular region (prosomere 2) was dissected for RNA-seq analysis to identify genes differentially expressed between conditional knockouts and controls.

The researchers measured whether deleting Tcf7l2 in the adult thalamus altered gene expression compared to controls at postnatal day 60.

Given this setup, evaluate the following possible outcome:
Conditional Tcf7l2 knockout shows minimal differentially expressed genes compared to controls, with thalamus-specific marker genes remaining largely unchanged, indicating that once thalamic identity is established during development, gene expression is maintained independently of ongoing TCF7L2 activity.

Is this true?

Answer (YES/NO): NO